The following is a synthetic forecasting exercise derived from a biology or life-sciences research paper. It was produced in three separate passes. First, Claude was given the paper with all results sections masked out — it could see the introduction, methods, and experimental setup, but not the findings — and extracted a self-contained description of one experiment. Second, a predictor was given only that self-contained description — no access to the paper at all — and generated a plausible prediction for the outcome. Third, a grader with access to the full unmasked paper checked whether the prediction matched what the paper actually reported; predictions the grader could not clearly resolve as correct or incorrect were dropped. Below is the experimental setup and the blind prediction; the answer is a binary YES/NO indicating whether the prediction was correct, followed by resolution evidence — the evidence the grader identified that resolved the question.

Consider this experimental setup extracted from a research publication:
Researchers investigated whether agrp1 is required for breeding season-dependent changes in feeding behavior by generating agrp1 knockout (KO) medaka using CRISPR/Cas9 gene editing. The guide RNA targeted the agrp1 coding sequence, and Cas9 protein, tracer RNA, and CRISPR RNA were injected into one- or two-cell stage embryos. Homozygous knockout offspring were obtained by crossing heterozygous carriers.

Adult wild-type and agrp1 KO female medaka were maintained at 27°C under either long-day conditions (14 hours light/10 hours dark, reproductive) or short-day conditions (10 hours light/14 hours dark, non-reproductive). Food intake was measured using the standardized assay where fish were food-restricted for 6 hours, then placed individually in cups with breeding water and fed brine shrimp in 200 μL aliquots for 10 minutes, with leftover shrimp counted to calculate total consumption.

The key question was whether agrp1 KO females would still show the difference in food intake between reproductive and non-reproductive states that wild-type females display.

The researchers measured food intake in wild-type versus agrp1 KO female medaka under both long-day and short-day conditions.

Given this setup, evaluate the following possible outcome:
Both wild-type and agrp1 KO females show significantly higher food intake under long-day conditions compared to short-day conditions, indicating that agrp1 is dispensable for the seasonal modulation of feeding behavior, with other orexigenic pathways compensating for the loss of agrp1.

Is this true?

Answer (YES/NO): NO